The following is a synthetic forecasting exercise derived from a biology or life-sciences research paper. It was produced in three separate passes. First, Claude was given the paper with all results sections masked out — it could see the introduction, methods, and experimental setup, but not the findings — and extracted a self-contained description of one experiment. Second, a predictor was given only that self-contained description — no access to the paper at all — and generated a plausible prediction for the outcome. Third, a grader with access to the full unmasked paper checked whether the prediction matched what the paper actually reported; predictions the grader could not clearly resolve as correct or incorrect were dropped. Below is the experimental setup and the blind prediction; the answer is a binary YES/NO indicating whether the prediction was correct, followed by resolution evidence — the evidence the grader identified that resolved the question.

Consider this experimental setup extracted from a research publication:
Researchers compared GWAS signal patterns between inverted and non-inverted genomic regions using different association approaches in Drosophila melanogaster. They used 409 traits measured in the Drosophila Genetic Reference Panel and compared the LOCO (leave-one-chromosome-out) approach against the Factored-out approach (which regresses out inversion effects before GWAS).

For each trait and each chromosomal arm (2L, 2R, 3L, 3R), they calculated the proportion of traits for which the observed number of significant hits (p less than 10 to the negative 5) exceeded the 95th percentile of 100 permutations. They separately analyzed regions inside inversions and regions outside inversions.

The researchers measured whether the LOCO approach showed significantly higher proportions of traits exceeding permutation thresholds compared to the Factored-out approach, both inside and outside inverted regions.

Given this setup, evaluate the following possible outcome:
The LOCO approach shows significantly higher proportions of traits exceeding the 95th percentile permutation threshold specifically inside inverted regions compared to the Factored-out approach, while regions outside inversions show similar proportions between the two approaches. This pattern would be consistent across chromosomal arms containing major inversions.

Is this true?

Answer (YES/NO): NO